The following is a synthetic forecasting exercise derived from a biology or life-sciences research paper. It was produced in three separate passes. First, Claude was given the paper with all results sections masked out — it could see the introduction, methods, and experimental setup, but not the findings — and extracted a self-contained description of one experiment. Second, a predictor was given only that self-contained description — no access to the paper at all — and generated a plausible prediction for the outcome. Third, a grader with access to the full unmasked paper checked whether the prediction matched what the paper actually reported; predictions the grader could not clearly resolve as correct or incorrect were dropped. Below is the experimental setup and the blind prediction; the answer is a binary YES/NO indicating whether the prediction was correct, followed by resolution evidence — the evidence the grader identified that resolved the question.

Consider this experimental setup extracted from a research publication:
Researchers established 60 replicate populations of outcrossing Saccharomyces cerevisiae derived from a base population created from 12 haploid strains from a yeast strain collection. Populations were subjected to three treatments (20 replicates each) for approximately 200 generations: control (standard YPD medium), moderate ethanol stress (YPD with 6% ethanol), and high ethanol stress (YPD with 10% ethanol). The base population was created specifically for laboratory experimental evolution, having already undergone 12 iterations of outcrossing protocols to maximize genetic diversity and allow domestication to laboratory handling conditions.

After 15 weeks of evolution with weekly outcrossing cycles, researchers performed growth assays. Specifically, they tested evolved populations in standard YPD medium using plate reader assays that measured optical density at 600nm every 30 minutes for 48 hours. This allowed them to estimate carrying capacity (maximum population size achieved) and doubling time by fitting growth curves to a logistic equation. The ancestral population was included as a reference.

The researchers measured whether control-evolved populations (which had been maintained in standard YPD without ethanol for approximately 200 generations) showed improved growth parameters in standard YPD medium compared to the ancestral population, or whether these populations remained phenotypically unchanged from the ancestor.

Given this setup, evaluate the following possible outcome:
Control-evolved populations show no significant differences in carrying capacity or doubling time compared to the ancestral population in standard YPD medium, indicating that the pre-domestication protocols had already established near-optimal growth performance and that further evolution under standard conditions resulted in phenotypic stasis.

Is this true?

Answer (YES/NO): NO